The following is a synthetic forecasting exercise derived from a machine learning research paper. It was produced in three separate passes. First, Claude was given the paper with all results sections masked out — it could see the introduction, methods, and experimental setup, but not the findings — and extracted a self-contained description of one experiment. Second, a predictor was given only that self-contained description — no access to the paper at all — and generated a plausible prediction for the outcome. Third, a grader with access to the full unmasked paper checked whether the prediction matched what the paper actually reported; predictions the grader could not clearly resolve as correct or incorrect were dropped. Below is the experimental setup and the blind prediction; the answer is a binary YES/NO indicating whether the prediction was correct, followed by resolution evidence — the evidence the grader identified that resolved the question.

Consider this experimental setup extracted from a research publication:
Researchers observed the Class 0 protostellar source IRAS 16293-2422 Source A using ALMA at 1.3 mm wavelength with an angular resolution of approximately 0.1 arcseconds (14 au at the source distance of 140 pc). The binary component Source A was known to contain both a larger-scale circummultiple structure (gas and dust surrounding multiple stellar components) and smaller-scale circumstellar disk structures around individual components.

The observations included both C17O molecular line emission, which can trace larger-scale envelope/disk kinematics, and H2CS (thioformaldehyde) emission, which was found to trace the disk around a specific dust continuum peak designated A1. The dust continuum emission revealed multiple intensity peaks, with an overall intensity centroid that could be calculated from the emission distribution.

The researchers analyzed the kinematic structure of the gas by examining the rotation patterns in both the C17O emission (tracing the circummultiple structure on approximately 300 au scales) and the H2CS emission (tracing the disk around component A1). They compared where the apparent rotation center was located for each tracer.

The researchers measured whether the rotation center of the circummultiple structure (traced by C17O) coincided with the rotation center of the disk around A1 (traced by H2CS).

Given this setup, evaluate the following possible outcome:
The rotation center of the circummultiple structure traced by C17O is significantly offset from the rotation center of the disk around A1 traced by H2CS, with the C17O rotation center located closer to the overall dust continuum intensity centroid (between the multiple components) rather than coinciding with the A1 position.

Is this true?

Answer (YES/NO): YES